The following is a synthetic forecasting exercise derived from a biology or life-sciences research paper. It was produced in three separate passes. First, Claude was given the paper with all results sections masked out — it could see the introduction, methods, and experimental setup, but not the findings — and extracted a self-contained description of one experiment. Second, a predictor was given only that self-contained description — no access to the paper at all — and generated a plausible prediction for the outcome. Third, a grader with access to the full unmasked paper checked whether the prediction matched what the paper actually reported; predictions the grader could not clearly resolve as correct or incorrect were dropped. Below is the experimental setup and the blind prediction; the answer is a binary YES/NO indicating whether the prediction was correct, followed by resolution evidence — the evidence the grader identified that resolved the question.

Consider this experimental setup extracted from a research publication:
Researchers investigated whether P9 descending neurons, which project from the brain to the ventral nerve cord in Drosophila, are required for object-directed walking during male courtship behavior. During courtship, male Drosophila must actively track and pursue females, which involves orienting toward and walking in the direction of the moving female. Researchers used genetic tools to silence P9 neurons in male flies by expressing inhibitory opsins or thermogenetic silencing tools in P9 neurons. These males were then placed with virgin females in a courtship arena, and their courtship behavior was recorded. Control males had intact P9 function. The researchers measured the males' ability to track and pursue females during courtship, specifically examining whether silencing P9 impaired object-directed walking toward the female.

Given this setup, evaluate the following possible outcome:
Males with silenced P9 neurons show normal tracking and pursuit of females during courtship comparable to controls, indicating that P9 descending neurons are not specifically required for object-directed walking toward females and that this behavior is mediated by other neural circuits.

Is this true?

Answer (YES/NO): NO